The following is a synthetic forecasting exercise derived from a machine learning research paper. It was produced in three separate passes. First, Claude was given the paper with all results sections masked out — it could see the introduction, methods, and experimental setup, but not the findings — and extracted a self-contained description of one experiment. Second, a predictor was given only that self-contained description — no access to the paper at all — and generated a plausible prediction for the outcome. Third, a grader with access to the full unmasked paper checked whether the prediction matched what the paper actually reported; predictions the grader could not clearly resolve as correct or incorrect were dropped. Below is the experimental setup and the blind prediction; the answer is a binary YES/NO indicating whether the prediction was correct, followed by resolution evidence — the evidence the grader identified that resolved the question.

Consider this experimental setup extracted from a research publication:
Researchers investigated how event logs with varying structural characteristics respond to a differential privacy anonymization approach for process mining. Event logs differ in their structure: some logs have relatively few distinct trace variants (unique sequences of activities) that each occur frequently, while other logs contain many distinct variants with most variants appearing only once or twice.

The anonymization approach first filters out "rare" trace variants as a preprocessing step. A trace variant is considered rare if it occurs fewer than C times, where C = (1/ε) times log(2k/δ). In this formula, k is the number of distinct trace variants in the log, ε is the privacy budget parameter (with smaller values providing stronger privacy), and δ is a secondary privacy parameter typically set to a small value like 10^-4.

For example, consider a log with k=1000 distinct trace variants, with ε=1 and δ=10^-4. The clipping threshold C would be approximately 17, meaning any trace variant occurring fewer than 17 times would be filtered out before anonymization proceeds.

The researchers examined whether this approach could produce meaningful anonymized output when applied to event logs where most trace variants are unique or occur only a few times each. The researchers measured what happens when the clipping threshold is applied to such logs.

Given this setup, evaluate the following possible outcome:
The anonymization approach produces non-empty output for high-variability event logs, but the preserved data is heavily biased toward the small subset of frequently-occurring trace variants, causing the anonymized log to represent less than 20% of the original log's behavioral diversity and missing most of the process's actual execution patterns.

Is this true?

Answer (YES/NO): NO